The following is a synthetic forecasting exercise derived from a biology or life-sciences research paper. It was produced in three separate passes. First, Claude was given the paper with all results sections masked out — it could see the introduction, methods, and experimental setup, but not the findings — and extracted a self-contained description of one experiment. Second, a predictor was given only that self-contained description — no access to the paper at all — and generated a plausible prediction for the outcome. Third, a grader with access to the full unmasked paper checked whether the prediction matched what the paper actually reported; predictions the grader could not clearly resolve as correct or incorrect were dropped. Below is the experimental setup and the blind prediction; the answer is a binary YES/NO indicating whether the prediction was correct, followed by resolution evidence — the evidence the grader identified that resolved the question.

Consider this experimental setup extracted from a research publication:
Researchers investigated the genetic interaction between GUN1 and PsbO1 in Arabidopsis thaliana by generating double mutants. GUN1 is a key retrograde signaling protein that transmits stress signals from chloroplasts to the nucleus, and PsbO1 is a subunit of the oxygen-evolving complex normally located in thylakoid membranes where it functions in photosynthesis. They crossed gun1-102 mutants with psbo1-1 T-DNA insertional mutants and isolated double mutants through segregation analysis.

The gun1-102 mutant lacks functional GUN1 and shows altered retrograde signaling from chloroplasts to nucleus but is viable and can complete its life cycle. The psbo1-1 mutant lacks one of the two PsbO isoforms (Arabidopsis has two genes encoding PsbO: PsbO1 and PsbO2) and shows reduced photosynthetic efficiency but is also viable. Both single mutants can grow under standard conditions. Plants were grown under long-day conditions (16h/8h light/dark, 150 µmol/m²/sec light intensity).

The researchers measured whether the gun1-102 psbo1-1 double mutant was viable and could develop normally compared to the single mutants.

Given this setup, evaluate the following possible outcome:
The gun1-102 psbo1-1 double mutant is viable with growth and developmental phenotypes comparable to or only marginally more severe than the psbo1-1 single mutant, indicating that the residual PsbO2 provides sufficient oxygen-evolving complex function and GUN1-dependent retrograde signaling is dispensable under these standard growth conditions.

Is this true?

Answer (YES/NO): NO